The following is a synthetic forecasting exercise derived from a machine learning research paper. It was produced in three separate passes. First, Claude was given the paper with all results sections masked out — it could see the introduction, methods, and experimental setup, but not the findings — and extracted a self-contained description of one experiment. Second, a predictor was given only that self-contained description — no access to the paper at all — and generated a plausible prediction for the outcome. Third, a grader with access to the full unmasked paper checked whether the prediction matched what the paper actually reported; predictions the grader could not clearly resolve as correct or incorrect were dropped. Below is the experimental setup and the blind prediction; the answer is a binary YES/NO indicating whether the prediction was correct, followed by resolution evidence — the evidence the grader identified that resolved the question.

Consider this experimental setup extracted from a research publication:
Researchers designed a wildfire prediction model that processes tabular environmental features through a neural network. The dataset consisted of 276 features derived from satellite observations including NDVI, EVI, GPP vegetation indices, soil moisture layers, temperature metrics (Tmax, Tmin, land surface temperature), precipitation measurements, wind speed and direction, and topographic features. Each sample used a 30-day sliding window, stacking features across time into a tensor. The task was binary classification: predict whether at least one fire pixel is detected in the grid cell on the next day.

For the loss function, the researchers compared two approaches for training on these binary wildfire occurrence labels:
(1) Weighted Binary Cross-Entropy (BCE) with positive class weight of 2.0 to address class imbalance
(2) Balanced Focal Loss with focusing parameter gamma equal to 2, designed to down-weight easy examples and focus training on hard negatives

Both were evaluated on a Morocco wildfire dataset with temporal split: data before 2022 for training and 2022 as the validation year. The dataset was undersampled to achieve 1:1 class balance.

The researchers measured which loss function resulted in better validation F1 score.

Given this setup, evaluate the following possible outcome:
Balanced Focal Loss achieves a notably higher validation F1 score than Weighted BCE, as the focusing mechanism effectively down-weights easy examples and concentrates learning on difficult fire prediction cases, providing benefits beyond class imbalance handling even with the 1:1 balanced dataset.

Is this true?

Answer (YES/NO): NO